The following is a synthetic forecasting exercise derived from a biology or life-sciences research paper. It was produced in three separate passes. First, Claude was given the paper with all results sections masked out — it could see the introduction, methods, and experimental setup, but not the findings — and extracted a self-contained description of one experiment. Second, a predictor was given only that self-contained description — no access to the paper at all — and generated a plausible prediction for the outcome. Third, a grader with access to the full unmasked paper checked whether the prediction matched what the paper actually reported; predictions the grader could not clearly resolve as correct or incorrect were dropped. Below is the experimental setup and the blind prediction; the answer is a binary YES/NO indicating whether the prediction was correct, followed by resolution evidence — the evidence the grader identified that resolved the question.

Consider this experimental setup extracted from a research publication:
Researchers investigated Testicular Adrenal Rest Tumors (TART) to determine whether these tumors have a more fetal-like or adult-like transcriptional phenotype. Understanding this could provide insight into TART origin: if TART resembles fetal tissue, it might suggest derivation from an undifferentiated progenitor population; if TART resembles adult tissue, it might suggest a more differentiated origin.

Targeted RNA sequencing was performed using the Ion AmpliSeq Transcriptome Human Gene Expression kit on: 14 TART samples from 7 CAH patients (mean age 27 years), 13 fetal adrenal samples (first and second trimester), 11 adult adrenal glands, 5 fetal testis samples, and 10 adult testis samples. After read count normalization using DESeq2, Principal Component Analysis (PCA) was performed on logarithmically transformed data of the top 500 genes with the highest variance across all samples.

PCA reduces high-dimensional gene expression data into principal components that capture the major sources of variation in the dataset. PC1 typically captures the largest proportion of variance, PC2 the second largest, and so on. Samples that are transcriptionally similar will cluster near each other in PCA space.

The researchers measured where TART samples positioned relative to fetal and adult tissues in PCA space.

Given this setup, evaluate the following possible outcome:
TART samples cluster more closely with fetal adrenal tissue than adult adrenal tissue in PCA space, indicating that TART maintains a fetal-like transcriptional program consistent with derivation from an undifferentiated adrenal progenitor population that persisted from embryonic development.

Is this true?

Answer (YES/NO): NO